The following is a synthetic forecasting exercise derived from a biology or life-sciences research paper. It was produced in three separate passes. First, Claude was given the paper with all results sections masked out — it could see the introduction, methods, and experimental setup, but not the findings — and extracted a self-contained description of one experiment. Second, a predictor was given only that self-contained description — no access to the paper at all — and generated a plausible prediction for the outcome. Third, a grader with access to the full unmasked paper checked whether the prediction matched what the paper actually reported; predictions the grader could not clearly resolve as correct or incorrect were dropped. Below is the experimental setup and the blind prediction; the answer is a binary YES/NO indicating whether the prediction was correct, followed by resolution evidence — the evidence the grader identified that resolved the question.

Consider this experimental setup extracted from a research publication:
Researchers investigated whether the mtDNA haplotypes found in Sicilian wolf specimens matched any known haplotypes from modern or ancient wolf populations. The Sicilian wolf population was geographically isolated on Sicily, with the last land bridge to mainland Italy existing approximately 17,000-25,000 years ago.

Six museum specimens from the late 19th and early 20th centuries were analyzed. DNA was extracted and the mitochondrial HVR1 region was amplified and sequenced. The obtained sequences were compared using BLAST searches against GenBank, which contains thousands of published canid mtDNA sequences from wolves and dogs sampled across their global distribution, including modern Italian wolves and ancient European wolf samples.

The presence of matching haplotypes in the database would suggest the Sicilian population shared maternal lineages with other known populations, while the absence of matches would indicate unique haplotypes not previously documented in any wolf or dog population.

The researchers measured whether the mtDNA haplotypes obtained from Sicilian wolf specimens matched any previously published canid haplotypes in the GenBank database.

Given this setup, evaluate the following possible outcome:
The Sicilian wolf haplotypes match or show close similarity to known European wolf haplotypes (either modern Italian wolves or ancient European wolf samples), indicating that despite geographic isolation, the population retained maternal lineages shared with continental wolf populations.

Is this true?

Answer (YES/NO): YES